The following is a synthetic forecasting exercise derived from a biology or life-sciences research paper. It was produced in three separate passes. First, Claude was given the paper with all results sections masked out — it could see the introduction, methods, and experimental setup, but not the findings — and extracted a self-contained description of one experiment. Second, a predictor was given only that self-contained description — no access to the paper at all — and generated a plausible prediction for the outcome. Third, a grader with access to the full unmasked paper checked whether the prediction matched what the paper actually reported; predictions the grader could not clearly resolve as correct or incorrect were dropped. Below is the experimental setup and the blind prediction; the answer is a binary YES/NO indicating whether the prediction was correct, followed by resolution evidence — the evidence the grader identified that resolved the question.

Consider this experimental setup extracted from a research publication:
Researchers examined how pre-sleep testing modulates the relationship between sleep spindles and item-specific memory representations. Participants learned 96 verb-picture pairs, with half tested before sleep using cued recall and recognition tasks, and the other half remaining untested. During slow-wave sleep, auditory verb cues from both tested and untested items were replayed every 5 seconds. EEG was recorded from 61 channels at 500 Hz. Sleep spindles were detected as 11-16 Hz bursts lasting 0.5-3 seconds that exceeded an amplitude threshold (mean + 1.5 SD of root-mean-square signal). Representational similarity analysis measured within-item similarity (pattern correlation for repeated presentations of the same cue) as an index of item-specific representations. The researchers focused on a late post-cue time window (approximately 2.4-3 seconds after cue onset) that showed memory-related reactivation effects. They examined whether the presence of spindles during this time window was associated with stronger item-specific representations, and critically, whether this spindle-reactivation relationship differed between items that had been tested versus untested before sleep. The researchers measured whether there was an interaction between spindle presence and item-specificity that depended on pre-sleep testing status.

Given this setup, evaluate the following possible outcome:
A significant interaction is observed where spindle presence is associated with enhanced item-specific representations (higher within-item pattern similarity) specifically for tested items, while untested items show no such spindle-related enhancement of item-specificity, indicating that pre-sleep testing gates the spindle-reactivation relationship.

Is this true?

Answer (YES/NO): NO